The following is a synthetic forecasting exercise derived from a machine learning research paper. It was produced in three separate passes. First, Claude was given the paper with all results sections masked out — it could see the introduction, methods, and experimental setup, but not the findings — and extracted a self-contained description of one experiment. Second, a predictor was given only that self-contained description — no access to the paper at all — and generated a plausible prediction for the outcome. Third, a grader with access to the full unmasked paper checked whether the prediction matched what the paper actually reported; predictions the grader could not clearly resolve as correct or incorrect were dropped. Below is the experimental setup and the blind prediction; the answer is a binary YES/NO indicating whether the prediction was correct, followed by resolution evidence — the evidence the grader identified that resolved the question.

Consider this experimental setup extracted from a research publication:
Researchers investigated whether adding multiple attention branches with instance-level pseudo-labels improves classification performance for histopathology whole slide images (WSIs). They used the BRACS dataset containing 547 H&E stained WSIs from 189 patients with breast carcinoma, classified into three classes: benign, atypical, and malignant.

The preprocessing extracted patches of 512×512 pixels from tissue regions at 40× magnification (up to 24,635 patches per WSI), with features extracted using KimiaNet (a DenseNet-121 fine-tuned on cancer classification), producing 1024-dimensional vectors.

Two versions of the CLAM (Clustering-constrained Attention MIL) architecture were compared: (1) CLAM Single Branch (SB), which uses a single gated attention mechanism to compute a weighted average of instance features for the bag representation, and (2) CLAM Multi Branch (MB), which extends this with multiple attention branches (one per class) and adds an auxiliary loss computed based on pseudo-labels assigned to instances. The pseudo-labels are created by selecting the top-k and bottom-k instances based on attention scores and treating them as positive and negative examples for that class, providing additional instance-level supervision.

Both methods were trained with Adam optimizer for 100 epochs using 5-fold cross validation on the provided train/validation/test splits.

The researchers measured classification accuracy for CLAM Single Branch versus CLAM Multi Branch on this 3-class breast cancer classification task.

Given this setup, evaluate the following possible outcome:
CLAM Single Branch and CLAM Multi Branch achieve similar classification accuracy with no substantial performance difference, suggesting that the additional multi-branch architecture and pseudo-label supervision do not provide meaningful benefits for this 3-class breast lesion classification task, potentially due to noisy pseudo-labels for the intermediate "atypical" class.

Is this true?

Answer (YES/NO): YES